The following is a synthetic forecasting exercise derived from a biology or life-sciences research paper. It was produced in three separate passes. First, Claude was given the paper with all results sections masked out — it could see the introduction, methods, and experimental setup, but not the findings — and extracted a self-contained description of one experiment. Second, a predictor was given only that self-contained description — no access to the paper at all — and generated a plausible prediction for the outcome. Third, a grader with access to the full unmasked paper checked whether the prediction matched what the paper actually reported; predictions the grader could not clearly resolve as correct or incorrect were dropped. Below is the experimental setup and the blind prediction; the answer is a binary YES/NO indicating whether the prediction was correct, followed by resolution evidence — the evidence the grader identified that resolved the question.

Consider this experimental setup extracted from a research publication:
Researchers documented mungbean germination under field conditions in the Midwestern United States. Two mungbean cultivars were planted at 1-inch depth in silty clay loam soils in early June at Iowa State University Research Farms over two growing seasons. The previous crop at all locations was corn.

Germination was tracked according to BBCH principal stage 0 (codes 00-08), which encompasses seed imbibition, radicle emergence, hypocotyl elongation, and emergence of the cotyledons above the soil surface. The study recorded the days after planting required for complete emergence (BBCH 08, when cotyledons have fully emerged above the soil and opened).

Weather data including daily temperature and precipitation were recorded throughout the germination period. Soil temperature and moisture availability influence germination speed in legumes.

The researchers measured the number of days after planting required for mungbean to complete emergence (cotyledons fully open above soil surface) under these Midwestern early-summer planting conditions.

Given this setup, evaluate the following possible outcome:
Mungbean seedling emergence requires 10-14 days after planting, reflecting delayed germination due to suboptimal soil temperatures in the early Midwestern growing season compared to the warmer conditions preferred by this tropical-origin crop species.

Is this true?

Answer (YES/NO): NO